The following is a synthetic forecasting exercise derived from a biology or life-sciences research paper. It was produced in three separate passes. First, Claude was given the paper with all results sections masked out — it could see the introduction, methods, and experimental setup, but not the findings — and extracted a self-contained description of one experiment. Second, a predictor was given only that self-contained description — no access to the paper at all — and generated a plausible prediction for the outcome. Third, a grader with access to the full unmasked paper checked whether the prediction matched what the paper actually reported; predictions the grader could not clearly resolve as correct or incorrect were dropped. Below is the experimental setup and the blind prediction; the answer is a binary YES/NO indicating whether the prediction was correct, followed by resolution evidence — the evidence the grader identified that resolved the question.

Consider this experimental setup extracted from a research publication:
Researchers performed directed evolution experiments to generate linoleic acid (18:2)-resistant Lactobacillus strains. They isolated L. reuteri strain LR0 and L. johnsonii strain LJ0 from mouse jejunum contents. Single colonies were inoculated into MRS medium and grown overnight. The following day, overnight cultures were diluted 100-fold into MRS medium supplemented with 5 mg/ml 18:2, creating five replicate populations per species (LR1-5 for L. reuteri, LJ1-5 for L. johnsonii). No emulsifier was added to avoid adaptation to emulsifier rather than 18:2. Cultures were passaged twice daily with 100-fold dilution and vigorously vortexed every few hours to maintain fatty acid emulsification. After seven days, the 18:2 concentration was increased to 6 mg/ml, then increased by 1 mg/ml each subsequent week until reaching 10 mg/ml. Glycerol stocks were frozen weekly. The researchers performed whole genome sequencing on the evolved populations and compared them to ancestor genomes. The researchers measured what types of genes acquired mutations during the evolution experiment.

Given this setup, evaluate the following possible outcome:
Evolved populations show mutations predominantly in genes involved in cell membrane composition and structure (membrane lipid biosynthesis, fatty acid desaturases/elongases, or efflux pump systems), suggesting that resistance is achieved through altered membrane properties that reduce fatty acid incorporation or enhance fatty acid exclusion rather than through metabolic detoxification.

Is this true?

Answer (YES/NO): NO